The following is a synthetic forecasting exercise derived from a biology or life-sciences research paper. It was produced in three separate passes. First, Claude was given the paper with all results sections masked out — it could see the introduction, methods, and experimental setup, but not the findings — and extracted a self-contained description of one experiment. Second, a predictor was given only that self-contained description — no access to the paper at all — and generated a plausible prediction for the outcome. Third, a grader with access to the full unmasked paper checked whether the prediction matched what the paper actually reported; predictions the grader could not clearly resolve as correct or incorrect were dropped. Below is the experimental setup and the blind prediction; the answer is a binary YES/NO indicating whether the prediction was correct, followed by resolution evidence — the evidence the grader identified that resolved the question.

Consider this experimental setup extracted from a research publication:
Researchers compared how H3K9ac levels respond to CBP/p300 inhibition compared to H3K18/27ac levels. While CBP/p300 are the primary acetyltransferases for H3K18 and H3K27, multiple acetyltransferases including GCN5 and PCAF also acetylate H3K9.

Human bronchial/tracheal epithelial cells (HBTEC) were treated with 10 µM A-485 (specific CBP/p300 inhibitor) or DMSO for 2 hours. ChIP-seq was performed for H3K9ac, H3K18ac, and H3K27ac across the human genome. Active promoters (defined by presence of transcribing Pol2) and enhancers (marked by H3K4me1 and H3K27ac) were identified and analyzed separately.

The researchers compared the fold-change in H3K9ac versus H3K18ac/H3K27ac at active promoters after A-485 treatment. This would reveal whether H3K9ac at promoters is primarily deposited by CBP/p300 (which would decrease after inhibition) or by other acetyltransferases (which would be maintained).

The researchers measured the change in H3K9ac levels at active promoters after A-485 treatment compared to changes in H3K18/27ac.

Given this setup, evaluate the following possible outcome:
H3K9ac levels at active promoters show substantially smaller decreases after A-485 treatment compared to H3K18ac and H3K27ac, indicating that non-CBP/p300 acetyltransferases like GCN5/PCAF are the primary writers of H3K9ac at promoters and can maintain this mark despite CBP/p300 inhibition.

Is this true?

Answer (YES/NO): NO